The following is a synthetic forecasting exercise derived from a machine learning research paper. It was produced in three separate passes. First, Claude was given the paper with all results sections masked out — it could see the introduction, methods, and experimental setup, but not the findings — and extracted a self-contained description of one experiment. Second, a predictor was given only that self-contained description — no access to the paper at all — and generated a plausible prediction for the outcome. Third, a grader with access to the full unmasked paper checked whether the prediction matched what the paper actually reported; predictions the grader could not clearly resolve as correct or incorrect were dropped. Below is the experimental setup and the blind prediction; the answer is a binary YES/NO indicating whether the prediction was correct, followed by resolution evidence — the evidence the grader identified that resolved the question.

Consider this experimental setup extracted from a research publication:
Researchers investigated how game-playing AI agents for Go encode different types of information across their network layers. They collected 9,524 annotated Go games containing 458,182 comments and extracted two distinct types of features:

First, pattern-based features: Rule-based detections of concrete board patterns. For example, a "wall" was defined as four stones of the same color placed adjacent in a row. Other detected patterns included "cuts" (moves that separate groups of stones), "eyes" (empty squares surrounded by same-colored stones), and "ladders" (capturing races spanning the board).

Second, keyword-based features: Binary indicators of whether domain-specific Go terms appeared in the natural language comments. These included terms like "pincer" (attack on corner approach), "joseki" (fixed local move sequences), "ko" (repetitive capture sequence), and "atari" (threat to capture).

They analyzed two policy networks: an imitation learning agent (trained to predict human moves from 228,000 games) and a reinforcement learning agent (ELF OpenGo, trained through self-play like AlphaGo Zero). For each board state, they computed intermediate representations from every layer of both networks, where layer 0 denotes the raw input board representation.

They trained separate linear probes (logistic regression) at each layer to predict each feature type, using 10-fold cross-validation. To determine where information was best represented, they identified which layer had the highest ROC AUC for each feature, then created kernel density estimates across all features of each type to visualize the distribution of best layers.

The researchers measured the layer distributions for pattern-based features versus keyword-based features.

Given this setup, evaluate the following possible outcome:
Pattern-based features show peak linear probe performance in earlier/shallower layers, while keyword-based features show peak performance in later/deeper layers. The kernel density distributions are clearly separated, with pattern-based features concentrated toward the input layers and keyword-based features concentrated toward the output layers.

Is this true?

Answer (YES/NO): YES